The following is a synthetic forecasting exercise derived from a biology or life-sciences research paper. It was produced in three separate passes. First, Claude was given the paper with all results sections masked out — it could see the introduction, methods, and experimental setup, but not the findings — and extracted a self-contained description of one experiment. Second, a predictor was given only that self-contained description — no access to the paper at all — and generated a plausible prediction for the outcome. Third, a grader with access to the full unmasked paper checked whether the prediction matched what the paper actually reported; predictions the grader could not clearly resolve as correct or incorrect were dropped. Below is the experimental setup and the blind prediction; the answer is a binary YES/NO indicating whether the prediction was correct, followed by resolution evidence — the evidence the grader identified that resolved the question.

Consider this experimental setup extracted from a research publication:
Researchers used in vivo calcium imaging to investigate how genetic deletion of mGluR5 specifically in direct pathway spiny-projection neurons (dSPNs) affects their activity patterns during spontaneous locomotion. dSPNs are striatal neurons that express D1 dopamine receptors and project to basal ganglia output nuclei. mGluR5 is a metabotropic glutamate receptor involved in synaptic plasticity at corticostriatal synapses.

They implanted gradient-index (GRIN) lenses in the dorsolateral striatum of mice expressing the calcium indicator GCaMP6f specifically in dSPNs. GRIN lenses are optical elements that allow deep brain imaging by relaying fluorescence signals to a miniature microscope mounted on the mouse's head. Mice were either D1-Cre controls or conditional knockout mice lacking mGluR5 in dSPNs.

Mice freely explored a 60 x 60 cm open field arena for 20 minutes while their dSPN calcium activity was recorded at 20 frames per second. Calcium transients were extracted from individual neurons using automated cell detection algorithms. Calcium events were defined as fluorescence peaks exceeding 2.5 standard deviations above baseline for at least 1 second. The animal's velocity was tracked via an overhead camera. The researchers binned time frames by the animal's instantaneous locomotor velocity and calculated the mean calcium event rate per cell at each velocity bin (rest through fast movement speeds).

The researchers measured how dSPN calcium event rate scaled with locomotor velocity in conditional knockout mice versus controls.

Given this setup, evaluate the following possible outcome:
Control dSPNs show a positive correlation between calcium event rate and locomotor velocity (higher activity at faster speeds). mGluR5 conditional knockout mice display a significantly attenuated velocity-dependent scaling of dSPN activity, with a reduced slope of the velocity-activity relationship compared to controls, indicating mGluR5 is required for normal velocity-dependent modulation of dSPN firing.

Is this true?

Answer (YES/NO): NO